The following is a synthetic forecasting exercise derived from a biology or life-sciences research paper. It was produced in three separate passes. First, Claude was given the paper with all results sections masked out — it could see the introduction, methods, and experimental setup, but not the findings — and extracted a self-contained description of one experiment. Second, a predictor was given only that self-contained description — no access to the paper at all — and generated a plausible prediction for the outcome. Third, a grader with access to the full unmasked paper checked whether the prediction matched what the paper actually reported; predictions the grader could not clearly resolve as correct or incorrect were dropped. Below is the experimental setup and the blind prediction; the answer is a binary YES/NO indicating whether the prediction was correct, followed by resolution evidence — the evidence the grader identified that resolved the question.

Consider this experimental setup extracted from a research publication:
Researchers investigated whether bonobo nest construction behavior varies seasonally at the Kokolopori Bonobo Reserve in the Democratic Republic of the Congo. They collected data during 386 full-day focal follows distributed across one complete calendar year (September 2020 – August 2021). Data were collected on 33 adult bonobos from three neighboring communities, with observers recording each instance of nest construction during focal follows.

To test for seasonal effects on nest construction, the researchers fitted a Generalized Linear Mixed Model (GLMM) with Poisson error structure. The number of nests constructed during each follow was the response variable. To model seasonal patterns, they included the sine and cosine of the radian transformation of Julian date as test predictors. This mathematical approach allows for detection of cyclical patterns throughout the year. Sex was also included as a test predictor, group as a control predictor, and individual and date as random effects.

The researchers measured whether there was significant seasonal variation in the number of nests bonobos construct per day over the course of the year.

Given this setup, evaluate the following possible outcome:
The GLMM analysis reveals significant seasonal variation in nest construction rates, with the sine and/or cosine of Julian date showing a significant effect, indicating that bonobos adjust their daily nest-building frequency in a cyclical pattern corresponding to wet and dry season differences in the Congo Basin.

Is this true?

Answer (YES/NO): YES